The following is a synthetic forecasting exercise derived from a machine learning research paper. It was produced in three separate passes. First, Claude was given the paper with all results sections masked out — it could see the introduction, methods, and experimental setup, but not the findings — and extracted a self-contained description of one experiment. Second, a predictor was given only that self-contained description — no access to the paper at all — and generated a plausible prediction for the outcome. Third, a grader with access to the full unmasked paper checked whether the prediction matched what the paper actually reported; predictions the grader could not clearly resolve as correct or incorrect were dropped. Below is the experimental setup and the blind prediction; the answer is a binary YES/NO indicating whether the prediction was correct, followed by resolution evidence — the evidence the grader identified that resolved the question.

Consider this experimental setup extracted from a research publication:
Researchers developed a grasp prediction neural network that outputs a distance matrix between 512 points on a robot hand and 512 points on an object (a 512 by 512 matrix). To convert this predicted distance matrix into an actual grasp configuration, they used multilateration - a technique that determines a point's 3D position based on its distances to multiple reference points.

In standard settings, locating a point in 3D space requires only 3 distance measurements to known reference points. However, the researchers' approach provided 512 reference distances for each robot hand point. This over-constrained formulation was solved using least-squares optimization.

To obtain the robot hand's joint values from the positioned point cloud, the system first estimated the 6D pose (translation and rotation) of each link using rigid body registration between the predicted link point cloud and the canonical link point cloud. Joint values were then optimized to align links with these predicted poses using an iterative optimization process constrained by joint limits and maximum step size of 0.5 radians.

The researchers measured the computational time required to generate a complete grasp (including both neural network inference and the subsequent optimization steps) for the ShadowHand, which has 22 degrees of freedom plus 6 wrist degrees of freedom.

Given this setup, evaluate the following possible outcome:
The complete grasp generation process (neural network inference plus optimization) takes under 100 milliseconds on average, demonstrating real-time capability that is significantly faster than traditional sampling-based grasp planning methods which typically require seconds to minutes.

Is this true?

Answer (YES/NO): NO